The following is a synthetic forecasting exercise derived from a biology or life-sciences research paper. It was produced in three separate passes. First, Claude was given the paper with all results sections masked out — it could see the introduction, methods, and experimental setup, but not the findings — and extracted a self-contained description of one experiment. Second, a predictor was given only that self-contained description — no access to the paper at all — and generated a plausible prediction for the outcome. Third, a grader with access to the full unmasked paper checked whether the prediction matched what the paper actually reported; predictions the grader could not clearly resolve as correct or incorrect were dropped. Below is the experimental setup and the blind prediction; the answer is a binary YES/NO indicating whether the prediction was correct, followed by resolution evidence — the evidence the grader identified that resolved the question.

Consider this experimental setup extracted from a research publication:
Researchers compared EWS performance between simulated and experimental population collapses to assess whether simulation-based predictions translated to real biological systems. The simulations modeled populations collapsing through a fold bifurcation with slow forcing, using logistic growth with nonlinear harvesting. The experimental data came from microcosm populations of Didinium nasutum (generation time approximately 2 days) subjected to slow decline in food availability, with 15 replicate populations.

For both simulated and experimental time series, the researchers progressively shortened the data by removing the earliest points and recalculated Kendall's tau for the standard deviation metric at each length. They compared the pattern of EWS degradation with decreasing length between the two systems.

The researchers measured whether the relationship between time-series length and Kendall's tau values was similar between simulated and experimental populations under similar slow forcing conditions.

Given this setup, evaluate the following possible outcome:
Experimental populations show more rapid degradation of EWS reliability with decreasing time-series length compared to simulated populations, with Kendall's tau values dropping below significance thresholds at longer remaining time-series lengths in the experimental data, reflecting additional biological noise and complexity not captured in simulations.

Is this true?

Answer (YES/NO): NO